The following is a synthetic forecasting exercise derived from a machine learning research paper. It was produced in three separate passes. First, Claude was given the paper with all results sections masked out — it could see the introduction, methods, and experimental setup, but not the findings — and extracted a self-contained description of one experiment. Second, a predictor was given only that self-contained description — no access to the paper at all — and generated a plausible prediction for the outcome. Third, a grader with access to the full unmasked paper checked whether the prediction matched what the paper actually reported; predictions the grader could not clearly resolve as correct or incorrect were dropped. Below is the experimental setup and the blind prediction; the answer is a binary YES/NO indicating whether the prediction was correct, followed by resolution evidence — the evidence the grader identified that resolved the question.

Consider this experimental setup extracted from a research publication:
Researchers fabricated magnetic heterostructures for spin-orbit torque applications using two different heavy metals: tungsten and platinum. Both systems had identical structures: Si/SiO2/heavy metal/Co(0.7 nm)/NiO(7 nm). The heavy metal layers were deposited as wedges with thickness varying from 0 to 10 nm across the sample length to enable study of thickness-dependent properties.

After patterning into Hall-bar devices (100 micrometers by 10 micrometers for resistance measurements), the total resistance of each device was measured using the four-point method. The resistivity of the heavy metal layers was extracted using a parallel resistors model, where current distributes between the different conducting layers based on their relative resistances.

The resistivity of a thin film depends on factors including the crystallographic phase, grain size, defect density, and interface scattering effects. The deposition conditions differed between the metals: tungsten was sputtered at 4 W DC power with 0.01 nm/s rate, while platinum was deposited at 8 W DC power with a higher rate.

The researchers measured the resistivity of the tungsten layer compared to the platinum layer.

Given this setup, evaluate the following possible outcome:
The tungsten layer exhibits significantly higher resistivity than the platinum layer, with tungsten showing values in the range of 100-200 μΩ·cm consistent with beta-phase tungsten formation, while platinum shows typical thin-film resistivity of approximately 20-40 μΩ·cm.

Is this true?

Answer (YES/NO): YES